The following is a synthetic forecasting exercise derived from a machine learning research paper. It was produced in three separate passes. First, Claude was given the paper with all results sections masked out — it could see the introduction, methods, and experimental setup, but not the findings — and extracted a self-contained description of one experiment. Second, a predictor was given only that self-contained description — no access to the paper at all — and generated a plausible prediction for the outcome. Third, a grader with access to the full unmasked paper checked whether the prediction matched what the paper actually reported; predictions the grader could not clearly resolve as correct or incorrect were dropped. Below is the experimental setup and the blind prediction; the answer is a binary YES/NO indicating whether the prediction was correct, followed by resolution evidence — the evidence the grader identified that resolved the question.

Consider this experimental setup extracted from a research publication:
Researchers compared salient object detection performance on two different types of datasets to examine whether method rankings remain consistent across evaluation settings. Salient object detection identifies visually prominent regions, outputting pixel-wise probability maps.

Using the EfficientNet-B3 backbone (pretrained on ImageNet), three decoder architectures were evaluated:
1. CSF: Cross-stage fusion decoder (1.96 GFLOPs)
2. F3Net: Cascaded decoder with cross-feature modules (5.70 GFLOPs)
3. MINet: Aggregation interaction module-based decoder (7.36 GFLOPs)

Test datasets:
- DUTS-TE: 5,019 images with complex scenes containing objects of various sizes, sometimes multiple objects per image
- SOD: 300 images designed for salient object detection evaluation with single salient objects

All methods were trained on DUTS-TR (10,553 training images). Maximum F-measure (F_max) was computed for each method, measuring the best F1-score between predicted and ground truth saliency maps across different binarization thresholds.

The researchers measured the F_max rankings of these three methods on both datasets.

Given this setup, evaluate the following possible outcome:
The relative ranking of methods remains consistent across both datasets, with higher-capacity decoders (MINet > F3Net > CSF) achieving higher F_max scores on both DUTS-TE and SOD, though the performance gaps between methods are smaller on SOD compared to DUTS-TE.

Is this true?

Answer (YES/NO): NO